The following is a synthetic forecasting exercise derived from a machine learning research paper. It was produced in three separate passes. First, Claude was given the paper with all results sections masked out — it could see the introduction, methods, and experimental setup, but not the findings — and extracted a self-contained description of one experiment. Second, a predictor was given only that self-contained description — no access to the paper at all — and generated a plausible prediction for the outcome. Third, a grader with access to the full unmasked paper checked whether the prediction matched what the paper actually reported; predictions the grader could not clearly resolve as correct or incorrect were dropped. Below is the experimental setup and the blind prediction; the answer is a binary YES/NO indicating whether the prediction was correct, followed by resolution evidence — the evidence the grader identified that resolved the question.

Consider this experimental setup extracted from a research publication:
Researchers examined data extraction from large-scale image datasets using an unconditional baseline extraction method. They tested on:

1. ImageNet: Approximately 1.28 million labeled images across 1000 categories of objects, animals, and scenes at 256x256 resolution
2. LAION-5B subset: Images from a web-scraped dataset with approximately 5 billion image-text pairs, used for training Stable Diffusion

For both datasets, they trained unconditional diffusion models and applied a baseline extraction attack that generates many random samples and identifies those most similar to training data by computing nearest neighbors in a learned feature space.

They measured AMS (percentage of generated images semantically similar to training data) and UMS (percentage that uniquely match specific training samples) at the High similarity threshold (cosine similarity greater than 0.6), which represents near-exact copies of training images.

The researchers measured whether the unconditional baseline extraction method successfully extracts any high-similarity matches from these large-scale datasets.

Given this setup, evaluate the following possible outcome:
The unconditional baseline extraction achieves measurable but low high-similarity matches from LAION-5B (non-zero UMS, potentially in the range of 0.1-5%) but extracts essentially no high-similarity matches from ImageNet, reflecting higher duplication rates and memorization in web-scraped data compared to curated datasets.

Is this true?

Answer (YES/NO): NO